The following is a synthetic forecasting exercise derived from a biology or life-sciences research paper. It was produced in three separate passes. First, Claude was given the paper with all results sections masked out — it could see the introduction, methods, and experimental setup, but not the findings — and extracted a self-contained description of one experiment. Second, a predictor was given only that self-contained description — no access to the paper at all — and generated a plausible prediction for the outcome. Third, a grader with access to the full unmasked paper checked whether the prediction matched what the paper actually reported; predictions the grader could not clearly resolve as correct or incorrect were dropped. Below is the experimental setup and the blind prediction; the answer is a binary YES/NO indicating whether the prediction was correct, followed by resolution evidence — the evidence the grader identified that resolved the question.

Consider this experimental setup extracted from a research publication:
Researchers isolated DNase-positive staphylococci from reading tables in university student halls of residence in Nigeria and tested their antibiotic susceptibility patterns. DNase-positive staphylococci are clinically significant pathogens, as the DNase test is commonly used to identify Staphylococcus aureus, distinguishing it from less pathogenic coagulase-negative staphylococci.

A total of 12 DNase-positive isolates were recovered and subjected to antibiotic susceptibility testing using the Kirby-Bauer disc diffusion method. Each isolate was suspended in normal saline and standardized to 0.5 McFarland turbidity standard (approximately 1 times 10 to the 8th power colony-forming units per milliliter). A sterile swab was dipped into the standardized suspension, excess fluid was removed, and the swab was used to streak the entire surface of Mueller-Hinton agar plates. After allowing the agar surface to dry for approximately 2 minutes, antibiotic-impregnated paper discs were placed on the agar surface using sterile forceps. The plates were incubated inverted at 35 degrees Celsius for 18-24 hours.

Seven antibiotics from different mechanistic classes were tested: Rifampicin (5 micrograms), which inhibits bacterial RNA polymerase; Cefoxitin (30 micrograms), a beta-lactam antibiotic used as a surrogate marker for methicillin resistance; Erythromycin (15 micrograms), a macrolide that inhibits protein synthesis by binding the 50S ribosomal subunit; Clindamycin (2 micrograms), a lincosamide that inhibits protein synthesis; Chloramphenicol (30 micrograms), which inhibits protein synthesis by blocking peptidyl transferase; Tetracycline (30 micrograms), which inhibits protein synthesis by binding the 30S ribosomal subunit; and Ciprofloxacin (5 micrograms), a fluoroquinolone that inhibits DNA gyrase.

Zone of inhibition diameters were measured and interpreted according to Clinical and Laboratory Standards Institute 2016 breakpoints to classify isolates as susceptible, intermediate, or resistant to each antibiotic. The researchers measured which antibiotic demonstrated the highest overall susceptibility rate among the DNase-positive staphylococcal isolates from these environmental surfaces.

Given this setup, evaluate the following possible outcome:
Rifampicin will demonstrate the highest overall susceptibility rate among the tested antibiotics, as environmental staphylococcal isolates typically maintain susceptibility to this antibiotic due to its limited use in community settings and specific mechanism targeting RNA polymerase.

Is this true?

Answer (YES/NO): NO